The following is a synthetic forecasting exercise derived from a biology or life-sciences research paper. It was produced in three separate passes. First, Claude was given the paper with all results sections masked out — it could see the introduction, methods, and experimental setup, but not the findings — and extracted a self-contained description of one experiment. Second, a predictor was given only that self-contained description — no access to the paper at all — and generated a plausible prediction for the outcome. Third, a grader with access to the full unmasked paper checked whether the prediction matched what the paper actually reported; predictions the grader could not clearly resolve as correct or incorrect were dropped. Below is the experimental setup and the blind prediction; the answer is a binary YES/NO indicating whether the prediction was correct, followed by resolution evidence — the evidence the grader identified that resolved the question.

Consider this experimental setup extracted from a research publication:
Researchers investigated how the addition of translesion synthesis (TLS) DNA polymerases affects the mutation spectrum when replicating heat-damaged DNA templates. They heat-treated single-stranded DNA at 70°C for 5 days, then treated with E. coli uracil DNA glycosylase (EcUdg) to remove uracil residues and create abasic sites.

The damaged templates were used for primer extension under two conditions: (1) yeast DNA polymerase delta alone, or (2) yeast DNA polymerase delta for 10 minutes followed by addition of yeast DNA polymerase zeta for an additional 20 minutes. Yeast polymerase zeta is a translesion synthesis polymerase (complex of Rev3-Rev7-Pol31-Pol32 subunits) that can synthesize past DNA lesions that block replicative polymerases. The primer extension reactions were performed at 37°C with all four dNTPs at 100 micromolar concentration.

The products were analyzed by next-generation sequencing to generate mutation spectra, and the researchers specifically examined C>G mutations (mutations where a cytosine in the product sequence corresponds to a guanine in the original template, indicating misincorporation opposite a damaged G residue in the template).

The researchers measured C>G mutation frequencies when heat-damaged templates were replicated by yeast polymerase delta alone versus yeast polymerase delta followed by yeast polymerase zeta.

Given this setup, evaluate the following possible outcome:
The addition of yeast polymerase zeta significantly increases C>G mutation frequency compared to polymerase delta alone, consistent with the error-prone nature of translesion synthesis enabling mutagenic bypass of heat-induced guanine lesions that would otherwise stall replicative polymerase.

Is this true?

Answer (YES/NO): YES